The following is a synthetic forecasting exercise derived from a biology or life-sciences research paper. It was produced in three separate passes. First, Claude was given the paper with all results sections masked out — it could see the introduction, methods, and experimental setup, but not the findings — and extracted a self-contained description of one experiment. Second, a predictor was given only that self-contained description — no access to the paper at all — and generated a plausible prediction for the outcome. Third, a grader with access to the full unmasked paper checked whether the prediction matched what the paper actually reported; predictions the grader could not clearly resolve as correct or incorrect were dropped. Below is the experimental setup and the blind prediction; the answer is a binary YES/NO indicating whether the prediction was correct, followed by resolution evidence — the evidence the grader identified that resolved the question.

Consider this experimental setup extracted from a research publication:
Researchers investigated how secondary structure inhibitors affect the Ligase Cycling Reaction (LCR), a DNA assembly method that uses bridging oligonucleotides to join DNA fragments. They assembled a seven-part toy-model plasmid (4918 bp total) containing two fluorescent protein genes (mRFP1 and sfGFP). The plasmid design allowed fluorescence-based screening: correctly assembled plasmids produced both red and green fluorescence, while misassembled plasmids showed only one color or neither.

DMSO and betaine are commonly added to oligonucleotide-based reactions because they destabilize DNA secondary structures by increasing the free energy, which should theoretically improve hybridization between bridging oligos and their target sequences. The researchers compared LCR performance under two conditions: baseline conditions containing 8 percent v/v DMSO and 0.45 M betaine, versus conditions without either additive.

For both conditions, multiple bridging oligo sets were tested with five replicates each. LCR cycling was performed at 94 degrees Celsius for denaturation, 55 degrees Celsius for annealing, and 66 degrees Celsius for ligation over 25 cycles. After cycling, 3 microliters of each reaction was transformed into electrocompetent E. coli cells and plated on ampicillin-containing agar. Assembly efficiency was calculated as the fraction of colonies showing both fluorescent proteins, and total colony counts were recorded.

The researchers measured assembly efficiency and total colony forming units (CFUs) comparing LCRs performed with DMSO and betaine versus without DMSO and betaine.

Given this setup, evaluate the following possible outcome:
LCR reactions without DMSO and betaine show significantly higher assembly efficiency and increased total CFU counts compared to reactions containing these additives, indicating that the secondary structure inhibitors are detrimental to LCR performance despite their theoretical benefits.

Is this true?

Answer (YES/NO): YES